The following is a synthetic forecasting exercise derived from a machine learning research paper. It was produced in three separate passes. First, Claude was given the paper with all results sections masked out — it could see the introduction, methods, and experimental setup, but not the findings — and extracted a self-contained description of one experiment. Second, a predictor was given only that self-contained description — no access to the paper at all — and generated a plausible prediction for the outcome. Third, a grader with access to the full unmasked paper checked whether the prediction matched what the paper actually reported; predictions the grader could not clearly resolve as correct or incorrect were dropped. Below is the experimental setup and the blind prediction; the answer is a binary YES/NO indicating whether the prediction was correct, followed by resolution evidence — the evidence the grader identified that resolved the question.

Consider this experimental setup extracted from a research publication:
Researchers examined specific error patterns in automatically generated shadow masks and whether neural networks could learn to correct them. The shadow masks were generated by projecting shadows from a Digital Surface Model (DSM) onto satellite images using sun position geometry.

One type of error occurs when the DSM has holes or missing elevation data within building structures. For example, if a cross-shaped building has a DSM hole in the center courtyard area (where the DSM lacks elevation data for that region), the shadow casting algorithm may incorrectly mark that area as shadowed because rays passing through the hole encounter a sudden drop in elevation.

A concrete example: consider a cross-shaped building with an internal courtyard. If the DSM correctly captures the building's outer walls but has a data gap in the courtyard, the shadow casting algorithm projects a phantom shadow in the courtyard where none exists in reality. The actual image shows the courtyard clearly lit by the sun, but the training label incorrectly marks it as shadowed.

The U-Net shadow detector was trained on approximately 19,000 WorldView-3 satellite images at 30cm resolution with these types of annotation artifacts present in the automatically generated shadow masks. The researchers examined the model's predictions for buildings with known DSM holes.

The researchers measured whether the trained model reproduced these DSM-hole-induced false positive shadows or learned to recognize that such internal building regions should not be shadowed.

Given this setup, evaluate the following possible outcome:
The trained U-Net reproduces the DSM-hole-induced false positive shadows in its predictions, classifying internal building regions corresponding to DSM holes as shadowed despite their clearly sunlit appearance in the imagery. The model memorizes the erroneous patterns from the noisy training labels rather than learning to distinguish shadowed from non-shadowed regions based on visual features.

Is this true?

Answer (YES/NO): NO